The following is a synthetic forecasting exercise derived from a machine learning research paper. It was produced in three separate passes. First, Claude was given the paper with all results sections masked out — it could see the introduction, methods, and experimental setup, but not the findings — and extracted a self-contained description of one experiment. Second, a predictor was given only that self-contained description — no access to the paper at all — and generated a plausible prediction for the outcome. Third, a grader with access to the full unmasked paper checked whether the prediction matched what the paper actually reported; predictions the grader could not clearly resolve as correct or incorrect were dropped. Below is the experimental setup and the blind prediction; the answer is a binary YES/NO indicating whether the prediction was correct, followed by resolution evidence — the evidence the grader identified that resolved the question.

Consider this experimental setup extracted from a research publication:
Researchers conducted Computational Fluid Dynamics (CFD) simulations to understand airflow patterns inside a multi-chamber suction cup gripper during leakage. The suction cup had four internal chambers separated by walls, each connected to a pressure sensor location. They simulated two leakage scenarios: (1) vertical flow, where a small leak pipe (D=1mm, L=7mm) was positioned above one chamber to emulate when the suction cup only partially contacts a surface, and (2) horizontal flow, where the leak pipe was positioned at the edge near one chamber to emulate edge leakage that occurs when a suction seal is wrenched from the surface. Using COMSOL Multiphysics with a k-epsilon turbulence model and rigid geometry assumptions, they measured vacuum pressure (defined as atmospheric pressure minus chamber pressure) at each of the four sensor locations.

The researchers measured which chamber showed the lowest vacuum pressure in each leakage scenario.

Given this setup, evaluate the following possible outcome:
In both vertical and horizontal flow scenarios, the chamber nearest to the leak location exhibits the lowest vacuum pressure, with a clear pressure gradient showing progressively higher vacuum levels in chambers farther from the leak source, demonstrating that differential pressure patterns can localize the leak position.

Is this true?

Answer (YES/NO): NO